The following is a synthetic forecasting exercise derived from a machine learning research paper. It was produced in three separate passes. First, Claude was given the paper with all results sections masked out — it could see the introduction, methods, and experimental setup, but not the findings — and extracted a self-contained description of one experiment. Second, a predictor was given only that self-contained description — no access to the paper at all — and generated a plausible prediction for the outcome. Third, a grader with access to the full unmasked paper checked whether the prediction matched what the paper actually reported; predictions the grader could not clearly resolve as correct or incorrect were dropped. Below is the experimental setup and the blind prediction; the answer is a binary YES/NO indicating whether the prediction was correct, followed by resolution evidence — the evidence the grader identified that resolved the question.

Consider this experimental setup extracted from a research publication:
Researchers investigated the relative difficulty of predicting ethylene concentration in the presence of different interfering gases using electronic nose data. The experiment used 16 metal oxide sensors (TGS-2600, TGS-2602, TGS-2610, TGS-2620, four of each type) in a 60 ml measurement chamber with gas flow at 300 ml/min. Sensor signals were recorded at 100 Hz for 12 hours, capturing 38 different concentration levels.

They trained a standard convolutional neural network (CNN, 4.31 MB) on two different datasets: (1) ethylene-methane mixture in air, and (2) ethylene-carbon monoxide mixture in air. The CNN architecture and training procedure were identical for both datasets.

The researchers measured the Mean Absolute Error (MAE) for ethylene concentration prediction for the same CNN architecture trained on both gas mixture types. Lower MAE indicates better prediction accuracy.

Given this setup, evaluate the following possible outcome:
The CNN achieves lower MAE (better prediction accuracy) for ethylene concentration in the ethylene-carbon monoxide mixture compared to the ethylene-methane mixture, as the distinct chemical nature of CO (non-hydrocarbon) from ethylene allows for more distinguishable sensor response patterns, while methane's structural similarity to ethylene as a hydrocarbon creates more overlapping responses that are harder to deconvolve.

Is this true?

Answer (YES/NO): NO